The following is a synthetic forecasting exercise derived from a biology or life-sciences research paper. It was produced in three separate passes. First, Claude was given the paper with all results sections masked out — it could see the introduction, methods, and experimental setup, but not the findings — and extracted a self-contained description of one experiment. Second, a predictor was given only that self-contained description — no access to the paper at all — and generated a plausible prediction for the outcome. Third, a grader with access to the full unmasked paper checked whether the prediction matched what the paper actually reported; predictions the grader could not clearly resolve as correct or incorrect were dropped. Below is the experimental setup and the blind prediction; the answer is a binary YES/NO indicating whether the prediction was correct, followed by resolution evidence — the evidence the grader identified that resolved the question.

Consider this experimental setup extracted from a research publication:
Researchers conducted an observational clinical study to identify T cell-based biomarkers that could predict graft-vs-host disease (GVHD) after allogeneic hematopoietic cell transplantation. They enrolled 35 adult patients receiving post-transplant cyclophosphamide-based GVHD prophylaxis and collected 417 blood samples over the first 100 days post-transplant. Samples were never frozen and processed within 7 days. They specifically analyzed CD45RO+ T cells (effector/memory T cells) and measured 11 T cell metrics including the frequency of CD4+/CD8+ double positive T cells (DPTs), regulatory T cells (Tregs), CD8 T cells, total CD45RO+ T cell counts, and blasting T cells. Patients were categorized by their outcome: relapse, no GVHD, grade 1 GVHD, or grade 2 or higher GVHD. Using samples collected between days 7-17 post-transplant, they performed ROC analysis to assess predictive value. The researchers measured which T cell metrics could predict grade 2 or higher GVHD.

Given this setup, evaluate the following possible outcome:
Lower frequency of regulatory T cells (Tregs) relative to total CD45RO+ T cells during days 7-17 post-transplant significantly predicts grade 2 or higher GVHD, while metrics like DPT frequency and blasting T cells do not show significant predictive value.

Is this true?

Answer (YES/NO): NO